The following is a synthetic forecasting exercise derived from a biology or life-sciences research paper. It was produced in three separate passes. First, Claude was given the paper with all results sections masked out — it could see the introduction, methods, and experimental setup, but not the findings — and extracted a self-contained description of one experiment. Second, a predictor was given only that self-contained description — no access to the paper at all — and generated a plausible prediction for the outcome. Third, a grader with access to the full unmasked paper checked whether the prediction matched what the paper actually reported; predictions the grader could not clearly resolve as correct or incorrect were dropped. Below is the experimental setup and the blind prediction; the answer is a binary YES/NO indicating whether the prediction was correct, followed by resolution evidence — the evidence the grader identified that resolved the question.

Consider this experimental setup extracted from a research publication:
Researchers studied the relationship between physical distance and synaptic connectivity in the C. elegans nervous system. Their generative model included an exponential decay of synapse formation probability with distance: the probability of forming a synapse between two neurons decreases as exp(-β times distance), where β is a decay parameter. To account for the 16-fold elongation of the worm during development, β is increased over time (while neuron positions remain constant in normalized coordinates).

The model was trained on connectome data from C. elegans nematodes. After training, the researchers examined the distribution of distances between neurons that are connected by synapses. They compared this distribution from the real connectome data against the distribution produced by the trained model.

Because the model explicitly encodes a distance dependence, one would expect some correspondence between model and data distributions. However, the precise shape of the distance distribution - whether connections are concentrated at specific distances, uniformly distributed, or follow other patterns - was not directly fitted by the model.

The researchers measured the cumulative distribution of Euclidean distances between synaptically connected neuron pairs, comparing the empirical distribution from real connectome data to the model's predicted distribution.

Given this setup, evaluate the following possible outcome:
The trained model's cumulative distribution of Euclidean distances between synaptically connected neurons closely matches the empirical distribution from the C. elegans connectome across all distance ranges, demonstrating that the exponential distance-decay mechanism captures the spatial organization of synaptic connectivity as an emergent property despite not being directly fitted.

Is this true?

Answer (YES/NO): YES